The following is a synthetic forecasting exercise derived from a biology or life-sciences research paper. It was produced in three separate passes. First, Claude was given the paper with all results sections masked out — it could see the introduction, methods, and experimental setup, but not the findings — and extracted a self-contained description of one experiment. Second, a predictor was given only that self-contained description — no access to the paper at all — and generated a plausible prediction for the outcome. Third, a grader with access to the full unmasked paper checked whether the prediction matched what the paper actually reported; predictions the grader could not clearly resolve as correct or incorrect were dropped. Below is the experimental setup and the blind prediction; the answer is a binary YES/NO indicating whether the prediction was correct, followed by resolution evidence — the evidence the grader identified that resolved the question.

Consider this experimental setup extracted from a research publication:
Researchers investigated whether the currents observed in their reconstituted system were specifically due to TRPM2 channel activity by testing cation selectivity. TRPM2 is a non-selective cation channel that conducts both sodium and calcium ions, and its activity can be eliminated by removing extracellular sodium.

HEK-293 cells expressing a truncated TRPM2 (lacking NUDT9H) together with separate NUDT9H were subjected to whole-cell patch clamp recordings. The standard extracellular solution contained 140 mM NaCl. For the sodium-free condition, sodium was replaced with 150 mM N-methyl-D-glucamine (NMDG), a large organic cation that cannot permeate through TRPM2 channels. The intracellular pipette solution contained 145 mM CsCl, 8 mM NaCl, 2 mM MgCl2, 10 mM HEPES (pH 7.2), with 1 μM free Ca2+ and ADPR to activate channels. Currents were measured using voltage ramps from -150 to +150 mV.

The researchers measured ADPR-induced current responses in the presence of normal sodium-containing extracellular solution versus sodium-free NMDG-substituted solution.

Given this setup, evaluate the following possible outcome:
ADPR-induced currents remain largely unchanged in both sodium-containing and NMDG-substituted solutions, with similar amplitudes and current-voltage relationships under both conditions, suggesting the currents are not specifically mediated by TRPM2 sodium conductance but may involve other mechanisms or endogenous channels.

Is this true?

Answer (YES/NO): NO